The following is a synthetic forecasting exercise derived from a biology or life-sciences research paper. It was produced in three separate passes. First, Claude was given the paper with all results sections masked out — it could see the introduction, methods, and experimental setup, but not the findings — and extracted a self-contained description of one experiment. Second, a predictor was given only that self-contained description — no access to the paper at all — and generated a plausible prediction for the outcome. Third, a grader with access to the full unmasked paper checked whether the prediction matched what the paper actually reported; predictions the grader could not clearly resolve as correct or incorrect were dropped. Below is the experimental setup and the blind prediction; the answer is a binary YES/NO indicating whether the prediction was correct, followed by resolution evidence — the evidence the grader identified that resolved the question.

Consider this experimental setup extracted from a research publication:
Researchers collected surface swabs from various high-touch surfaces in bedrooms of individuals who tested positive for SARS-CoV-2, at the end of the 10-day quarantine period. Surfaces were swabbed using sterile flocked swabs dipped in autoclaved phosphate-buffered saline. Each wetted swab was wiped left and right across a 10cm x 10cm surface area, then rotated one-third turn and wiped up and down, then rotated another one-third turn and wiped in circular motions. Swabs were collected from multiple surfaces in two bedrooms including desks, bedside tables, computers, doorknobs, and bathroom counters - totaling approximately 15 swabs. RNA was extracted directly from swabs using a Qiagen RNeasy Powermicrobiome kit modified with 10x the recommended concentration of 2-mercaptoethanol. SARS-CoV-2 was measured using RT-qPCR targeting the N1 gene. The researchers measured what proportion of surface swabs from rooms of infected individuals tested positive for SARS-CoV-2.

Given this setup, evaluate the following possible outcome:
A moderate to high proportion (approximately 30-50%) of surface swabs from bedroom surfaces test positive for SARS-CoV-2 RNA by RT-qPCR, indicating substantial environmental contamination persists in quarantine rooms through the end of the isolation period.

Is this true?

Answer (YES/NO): NO